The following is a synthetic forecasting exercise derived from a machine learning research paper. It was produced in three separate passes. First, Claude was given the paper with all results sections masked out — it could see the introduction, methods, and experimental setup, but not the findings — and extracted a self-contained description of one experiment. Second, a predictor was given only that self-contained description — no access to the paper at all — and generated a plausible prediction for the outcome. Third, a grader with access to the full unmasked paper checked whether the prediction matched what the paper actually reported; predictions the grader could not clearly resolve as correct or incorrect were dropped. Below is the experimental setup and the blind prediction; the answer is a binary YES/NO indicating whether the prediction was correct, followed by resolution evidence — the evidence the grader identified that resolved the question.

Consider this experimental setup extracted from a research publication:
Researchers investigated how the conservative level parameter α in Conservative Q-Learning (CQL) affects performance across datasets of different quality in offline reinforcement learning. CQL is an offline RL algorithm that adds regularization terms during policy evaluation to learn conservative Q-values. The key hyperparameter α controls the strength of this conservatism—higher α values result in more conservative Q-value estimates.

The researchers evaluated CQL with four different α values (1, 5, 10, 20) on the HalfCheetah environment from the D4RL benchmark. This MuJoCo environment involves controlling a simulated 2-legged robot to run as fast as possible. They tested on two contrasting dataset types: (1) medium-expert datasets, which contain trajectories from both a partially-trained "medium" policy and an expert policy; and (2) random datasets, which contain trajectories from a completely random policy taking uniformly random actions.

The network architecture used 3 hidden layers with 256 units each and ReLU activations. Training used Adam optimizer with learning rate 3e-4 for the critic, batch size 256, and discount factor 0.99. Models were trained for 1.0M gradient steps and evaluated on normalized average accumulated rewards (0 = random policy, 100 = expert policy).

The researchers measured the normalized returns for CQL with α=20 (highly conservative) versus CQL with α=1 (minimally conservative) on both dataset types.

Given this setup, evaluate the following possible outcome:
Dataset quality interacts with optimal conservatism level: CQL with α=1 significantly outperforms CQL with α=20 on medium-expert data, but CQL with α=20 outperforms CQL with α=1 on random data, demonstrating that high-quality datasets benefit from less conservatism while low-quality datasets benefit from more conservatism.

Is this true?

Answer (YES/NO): NO